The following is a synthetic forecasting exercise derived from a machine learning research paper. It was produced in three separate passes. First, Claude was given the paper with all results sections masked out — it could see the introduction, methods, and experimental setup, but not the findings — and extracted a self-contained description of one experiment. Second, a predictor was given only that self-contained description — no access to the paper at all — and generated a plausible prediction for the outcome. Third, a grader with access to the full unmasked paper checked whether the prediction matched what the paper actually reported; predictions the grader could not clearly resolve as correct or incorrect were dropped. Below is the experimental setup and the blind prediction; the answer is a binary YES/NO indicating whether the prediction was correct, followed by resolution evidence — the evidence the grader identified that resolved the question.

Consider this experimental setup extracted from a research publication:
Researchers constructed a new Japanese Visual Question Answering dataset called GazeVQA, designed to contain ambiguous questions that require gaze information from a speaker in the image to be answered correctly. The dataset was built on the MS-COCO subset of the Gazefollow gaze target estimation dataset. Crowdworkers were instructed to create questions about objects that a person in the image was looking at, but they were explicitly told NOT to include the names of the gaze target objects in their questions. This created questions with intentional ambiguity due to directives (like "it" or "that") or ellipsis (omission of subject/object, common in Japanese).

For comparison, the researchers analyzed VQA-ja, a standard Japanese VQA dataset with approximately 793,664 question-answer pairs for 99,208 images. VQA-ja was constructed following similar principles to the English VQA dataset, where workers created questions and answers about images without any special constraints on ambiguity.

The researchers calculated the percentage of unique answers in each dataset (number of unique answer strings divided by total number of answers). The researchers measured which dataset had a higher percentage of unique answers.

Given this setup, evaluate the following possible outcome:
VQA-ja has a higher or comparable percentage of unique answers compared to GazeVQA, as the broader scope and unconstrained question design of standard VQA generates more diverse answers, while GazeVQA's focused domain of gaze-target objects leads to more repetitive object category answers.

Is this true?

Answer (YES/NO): NO